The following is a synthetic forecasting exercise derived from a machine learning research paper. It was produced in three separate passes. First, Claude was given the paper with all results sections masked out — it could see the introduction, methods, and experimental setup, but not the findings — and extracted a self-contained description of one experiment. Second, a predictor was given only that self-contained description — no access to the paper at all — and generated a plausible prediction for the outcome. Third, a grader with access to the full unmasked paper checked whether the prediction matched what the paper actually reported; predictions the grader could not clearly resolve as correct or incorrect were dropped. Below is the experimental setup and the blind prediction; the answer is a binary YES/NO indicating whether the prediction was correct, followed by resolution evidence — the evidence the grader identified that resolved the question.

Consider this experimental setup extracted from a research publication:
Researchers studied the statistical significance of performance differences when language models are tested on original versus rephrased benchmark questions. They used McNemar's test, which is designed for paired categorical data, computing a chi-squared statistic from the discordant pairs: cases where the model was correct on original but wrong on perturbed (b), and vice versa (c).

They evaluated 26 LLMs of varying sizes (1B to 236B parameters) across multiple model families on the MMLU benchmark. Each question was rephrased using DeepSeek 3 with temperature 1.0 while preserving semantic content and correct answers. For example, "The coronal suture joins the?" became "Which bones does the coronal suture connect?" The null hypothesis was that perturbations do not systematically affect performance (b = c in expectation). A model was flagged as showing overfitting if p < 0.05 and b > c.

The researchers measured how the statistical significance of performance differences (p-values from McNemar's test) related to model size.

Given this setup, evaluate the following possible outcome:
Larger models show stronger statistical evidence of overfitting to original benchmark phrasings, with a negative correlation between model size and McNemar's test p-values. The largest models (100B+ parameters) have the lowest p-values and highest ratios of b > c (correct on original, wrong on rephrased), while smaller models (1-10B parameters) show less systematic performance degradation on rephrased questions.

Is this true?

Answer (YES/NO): NO